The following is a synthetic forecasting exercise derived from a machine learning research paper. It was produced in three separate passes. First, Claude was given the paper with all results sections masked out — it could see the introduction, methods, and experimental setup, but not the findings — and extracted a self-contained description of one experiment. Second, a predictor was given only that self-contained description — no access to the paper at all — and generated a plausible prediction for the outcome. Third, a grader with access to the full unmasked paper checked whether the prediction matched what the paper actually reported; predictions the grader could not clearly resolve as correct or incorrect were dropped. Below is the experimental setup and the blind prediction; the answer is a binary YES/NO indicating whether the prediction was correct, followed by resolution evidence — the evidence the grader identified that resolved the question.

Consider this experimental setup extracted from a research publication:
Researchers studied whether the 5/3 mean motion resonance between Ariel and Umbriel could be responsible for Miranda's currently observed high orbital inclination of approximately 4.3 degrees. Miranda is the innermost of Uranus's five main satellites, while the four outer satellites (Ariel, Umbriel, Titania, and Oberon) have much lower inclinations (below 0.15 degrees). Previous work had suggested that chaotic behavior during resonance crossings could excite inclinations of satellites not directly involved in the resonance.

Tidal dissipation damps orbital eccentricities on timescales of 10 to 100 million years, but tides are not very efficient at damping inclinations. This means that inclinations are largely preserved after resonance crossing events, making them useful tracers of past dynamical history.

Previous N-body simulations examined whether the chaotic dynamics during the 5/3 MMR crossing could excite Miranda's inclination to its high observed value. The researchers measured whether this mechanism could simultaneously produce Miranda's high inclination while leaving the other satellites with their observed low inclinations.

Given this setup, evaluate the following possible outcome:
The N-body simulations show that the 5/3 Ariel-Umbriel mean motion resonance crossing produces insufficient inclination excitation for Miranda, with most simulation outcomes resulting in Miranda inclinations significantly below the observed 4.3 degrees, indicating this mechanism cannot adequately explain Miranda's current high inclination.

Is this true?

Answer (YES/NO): NO